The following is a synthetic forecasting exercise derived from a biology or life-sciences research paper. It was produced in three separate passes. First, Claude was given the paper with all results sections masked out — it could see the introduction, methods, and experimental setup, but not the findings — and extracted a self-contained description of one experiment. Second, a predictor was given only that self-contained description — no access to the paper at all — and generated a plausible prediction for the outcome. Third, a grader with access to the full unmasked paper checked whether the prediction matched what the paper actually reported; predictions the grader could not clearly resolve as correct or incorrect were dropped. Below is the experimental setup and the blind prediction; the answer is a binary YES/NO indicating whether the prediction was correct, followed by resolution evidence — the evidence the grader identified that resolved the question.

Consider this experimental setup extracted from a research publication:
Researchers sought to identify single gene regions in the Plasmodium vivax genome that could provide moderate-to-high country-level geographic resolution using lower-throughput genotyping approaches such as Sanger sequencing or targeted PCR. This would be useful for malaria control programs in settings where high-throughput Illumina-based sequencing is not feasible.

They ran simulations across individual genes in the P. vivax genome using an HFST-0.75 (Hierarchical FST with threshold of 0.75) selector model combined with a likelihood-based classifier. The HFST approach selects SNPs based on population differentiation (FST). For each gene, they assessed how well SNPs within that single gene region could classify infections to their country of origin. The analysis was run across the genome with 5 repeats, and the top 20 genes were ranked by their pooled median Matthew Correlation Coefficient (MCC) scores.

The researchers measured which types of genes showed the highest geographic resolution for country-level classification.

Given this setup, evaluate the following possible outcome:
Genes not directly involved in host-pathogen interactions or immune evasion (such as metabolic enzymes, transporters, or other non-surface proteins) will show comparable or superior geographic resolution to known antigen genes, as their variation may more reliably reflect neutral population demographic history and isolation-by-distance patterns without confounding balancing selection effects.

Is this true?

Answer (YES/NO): NO